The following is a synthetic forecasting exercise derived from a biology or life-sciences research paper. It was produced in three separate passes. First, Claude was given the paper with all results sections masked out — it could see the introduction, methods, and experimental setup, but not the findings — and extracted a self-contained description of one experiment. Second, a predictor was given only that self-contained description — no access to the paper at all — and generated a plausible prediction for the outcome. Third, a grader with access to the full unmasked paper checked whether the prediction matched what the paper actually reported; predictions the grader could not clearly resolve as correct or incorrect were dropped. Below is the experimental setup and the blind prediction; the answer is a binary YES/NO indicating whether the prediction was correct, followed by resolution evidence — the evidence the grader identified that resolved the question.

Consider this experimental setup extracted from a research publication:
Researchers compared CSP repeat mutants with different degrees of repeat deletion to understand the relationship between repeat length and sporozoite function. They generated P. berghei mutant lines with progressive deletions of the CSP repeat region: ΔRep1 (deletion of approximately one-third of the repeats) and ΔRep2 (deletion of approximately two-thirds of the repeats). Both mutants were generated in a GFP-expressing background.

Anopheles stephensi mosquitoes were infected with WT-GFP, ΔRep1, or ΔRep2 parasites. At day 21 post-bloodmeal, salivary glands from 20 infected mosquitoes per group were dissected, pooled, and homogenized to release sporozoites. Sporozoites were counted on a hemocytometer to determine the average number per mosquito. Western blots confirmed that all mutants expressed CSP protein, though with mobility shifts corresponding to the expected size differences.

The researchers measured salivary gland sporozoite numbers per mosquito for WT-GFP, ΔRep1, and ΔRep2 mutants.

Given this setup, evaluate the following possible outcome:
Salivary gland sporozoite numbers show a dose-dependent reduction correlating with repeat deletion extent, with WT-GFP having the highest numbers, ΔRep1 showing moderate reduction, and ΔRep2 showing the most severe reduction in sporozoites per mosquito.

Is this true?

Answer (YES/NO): NO